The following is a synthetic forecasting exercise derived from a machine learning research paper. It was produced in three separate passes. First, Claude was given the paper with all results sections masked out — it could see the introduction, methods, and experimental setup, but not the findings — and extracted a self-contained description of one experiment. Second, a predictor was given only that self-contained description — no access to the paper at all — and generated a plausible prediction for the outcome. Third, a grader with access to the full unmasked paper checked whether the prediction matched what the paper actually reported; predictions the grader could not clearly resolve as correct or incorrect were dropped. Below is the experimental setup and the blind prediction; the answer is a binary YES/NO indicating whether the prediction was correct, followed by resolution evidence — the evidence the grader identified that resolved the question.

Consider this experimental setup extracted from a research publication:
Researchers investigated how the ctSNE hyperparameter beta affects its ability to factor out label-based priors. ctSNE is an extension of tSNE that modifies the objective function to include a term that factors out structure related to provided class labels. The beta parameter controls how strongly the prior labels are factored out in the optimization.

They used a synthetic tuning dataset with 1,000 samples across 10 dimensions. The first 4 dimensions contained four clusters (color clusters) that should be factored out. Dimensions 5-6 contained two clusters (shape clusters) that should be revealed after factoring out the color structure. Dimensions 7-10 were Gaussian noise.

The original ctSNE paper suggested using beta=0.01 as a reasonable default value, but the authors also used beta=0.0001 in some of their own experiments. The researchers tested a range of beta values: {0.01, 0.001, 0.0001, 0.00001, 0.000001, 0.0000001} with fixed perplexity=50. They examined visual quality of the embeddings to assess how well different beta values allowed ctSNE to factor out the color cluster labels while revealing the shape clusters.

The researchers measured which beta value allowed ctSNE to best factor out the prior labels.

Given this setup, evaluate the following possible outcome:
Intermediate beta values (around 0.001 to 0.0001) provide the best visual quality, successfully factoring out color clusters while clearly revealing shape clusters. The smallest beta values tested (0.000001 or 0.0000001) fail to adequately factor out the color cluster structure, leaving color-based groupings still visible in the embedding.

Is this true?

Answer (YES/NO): NO